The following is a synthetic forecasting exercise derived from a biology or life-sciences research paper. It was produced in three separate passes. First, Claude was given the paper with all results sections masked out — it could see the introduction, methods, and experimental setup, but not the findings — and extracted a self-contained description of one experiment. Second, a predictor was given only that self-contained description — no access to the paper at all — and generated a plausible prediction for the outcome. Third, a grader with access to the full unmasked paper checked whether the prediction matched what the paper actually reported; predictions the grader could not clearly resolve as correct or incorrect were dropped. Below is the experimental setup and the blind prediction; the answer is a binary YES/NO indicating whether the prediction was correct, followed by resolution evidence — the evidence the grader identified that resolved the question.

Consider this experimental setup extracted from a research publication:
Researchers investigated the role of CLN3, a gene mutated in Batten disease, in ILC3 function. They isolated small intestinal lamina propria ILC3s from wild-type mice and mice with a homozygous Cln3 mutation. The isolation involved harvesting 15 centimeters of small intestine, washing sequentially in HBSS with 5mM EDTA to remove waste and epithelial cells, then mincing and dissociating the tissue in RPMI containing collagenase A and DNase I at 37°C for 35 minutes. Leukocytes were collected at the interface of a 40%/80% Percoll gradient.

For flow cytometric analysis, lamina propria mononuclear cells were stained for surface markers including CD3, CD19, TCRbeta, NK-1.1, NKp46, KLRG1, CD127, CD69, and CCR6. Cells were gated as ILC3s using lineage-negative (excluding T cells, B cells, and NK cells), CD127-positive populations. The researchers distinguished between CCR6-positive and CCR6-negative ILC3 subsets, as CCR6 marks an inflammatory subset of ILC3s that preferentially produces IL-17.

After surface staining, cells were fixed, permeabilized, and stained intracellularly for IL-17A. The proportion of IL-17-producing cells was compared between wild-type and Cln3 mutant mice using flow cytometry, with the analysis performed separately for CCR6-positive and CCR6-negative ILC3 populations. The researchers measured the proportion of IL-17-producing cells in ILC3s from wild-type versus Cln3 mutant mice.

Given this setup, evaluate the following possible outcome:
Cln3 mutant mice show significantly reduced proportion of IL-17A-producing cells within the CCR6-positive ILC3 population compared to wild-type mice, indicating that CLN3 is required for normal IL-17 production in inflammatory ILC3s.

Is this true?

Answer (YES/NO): NO